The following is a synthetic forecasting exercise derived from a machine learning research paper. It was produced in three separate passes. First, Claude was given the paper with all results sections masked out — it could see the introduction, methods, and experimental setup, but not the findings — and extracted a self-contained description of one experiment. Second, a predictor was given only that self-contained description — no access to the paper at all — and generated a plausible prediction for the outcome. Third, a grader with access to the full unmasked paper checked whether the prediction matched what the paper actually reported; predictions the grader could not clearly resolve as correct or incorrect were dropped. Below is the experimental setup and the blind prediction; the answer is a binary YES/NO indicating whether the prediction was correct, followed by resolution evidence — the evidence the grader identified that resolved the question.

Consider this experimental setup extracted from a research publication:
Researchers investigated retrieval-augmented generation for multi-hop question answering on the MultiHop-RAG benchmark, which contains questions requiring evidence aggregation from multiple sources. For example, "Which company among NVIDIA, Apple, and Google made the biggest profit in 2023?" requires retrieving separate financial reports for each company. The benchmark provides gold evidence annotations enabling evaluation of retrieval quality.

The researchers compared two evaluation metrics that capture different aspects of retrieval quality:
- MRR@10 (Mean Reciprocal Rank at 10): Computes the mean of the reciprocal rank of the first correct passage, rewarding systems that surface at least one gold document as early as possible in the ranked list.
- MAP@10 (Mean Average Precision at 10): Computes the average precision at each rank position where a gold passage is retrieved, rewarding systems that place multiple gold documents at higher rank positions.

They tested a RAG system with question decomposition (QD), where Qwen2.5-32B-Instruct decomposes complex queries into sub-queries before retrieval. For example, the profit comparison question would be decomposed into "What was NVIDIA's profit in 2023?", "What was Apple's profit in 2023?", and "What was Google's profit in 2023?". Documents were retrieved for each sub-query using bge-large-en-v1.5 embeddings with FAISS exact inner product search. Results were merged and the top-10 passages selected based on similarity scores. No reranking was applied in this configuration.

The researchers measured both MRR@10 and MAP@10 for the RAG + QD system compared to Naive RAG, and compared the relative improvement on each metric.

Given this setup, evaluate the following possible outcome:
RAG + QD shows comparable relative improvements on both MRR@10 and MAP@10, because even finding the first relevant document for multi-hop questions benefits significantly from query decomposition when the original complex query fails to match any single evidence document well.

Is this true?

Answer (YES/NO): YES